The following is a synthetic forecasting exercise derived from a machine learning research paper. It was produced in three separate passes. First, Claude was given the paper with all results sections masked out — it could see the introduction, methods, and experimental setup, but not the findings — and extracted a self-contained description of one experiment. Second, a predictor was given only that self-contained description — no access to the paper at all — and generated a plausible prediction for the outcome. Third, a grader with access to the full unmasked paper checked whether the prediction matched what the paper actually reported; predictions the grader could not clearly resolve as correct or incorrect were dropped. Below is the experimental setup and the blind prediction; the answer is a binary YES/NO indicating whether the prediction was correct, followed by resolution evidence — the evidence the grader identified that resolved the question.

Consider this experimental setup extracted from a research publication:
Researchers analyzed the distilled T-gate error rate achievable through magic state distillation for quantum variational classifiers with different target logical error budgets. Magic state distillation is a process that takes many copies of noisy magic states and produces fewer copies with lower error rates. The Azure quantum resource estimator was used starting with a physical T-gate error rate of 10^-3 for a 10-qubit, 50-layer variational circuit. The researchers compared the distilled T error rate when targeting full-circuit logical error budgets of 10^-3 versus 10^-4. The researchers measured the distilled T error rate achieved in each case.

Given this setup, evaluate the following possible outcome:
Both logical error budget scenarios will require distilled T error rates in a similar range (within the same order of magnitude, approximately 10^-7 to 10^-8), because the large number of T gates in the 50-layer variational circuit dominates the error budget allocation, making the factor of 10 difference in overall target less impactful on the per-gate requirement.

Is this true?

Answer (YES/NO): NO